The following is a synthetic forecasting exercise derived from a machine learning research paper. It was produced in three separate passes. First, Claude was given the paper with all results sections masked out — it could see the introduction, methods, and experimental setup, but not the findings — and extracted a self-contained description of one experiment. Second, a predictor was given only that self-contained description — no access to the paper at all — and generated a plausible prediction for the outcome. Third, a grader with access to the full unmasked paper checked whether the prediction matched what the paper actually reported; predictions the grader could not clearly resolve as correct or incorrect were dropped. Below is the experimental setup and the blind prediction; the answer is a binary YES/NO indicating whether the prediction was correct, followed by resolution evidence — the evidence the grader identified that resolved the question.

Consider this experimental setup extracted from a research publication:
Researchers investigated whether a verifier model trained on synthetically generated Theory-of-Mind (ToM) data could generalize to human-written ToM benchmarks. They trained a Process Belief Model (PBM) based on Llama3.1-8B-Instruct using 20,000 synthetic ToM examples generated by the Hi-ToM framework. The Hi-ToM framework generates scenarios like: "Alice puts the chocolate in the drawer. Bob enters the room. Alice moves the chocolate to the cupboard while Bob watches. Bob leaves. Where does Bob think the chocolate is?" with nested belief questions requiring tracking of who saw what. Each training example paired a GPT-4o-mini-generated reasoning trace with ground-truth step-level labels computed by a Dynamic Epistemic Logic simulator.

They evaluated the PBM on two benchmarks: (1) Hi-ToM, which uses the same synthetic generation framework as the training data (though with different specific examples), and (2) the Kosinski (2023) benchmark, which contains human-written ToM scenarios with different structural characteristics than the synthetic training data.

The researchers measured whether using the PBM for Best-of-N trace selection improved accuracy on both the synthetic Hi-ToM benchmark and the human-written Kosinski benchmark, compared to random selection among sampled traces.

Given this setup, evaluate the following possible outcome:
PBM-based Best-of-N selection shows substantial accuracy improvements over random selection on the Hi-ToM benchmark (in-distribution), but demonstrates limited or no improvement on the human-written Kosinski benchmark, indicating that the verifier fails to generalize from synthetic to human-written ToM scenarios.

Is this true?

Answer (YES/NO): NO